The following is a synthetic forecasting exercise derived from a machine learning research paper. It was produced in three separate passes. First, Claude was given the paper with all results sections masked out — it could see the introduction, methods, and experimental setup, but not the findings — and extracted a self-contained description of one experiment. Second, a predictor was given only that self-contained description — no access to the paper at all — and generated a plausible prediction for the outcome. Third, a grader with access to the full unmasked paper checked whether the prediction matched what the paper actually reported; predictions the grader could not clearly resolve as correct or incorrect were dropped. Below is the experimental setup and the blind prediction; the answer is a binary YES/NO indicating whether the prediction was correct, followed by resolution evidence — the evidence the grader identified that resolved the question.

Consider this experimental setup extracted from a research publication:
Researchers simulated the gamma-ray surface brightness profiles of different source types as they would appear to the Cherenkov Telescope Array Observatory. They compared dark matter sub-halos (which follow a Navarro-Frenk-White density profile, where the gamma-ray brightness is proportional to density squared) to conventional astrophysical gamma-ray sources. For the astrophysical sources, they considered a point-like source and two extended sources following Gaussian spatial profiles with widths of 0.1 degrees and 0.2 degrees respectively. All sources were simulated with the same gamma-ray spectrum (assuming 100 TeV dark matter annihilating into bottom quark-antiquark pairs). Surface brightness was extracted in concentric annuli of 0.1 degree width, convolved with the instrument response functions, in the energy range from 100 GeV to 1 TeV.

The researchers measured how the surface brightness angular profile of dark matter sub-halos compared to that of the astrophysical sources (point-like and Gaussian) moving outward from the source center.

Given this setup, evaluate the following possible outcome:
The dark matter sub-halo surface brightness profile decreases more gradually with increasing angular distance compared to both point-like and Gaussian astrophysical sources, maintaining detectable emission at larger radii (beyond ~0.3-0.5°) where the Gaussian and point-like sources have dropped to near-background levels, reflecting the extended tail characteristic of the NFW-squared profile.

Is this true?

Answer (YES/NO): YES